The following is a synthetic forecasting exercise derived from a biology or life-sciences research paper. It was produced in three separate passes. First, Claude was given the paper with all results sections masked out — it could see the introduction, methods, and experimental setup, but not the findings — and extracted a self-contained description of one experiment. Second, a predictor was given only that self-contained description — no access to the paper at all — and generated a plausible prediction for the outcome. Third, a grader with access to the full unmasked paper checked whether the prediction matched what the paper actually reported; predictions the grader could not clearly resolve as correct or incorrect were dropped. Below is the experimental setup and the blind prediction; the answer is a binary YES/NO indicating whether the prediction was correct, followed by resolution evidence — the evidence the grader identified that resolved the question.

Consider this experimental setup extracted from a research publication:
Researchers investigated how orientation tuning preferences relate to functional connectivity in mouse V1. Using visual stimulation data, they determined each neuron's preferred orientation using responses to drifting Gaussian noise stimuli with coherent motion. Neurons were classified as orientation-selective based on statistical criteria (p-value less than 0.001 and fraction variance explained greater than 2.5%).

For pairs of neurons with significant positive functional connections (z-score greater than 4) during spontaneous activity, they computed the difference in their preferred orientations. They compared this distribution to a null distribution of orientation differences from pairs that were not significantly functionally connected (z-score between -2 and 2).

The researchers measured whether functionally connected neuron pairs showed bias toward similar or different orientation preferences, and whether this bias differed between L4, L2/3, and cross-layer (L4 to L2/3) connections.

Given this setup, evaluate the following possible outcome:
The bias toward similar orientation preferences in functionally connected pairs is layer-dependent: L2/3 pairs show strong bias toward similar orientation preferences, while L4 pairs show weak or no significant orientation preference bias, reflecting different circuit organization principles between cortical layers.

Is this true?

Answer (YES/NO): NO